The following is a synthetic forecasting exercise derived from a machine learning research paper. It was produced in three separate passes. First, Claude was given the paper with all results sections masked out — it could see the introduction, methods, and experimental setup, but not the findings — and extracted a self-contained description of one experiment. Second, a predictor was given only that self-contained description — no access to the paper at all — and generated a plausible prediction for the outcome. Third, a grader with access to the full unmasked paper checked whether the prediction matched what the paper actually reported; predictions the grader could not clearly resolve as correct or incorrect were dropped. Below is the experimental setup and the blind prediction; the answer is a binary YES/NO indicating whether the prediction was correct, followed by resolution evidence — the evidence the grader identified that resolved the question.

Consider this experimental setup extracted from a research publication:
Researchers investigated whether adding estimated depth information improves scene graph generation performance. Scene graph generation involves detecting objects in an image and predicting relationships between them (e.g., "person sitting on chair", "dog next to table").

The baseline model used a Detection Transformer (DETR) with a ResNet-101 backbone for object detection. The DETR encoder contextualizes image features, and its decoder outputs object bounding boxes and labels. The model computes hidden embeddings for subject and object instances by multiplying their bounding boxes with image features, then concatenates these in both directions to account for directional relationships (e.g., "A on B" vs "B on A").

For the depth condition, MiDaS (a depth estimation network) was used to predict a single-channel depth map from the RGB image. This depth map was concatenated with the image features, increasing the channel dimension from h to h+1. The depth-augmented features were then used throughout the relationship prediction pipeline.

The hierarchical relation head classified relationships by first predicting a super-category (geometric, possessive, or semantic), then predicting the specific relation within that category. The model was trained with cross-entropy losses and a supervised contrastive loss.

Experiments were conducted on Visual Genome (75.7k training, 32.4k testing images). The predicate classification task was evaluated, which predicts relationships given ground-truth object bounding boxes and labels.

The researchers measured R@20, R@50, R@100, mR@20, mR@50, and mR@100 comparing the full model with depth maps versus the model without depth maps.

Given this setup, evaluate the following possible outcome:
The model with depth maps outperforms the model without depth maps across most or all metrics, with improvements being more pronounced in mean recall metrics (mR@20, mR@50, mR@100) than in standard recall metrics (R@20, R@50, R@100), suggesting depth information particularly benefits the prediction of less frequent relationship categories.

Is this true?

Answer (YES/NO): NO